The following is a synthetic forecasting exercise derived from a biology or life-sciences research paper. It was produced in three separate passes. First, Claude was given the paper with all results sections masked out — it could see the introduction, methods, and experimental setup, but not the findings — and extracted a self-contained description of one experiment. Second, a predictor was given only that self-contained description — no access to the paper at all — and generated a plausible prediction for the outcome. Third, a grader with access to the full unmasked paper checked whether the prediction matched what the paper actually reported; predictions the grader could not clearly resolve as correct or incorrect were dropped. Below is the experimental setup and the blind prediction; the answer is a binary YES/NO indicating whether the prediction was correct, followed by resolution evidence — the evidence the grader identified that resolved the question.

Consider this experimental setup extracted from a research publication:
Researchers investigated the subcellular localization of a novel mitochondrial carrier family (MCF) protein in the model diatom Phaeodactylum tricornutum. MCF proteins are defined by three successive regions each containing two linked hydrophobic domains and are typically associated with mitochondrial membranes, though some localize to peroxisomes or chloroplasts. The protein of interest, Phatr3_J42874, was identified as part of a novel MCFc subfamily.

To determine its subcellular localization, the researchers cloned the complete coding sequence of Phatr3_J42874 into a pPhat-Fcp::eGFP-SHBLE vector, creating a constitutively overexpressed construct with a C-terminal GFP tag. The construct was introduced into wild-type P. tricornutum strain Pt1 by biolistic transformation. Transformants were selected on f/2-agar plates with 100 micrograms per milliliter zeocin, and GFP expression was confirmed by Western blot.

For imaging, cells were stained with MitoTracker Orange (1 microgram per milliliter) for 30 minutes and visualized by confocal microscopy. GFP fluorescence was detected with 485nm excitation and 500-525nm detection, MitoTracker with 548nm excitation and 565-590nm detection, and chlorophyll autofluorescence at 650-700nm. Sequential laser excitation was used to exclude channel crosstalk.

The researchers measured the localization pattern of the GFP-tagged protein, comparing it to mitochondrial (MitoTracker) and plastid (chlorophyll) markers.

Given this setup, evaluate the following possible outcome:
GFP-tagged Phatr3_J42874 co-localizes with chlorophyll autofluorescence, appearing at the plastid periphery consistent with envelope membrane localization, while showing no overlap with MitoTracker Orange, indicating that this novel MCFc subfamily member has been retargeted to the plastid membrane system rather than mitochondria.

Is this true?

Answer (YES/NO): NO